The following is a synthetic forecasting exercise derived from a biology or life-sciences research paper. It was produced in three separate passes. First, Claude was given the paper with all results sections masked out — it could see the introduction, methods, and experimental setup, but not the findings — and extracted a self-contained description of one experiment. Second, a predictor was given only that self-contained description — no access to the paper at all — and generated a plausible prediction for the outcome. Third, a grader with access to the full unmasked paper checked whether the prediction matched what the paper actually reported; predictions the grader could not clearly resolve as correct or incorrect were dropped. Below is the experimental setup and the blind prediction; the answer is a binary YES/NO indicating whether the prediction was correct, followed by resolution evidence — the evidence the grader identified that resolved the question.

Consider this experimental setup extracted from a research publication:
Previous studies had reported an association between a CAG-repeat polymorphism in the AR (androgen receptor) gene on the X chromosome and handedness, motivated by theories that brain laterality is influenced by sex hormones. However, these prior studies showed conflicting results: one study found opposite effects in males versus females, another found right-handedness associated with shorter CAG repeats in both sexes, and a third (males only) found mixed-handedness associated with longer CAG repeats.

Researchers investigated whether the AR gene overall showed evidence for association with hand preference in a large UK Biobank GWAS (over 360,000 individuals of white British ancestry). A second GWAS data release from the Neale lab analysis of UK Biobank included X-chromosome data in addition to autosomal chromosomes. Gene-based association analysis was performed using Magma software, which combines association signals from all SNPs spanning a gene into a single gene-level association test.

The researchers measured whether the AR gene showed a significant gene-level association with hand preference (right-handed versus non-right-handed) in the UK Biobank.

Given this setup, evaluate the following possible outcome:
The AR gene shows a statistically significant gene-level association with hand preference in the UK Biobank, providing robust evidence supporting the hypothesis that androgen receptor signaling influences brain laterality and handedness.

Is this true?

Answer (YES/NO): NO